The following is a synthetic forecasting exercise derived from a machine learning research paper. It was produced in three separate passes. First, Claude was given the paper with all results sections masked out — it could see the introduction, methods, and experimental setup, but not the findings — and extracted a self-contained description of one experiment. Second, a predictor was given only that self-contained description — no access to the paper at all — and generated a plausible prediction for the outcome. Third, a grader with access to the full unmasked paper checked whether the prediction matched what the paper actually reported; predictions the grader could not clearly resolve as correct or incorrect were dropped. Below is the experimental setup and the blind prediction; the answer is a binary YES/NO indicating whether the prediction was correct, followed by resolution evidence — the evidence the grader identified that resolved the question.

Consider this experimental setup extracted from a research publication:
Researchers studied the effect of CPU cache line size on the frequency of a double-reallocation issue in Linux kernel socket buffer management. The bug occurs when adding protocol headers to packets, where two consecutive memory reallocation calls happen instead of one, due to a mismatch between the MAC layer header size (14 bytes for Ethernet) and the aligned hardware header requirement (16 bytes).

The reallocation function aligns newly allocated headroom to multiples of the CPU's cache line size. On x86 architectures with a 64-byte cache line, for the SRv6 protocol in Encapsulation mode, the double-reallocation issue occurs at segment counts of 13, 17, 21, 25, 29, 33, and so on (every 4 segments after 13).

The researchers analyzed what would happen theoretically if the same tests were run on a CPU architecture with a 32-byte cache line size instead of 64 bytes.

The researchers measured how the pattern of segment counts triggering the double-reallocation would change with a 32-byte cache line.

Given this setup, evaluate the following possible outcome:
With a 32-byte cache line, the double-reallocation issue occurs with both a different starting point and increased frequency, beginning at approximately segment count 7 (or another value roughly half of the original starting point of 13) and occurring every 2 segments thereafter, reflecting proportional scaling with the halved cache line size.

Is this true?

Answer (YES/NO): NO